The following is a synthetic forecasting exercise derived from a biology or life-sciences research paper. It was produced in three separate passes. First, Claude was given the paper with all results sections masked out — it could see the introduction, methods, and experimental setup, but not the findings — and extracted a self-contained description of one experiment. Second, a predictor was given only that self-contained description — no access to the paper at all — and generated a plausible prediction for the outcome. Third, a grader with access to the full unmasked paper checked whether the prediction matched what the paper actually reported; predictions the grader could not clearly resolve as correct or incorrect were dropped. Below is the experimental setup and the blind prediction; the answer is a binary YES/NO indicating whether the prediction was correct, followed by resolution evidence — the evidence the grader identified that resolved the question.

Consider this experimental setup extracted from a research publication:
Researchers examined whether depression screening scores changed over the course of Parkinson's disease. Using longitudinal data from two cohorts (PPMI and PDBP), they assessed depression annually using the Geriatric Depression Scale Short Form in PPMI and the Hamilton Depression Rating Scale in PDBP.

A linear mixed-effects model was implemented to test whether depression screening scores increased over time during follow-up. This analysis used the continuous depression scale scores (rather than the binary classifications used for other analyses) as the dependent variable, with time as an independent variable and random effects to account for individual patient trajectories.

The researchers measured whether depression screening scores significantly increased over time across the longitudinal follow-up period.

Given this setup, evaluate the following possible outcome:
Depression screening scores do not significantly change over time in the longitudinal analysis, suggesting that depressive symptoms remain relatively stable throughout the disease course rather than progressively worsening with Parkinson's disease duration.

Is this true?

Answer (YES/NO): NO